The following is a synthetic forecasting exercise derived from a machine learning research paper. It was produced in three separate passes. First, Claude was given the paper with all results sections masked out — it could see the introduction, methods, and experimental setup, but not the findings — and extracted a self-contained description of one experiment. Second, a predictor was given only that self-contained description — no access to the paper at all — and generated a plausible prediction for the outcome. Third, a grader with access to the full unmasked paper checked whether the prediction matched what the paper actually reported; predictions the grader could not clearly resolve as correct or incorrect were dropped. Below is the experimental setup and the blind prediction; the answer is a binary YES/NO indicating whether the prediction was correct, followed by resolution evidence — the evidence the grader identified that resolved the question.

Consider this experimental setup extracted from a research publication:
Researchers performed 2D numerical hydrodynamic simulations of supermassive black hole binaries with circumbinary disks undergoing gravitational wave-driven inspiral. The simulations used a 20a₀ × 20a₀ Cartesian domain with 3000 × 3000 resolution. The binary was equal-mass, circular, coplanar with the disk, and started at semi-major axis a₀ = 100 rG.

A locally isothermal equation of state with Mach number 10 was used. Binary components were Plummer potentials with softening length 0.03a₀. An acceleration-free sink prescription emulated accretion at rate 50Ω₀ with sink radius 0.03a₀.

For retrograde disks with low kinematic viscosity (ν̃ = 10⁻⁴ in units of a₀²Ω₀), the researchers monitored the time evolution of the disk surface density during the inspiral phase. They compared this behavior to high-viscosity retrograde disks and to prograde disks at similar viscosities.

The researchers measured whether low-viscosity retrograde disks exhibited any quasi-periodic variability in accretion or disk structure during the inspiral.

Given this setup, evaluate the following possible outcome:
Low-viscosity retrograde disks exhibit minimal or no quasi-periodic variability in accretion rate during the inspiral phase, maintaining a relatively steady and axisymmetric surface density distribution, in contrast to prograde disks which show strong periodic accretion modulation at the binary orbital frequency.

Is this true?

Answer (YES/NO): NO